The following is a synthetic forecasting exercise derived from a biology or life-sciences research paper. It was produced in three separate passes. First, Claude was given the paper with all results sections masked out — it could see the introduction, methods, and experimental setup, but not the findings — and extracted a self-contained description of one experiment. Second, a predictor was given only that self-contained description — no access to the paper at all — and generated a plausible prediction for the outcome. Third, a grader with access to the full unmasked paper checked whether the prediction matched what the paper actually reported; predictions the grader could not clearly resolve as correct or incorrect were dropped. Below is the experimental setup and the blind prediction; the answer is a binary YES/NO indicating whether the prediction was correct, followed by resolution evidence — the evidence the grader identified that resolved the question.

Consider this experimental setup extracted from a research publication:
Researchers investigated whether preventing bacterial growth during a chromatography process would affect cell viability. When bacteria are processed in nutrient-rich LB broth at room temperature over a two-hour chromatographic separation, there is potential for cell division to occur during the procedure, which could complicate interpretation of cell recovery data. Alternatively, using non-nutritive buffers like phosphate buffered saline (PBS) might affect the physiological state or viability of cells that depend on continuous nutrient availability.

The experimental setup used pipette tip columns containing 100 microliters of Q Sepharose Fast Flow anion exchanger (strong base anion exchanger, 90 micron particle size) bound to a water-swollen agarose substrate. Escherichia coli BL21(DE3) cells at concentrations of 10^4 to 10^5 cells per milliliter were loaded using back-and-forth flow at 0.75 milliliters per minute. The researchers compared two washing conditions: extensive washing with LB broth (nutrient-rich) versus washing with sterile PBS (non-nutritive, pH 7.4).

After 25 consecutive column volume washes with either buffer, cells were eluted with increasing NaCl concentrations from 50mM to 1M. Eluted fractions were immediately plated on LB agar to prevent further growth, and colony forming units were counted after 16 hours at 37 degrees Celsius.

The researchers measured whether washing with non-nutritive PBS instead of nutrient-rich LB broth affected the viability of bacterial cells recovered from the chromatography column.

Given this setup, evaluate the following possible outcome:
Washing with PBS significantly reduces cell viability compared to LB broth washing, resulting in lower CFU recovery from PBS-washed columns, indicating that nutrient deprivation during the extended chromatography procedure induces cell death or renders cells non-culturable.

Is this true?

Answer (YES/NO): NO